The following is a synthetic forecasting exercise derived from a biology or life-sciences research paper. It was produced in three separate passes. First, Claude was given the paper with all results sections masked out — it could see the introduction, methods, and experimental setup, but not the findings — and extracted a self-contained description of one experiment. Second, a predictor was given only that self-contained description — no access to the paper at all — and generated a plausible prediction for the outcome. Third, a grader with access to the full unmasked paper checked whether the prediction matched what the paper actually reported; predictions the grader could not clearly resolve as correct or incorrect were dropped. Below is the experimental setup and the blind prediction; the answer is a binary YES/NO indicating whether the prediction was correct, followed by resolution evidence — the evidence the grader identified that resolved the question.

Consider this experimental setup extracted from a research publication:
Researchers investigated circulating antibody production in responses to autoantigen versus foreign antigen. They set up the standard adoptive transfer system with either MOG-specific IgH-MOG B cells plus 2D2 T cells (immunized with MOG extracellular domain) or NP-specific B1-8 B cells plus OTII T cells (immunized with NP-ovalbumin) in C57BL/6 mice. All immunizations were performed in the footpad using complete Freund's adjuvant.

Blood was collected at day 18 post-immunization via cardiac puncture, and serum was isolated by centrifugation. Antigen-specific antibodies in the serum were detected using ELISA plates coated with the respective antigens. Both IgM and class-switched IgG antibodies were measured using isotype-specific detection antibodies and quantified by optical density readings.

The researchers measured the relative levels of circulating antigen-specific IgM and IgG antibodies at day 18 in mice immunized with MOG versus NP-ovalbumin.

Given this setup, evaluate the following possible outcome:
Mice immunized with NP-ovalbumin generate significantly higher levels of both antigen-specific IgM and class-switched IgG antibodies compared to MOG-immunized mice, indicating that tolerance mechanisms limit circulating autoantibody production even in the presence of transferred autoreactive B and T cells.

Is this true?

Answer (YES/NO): NO